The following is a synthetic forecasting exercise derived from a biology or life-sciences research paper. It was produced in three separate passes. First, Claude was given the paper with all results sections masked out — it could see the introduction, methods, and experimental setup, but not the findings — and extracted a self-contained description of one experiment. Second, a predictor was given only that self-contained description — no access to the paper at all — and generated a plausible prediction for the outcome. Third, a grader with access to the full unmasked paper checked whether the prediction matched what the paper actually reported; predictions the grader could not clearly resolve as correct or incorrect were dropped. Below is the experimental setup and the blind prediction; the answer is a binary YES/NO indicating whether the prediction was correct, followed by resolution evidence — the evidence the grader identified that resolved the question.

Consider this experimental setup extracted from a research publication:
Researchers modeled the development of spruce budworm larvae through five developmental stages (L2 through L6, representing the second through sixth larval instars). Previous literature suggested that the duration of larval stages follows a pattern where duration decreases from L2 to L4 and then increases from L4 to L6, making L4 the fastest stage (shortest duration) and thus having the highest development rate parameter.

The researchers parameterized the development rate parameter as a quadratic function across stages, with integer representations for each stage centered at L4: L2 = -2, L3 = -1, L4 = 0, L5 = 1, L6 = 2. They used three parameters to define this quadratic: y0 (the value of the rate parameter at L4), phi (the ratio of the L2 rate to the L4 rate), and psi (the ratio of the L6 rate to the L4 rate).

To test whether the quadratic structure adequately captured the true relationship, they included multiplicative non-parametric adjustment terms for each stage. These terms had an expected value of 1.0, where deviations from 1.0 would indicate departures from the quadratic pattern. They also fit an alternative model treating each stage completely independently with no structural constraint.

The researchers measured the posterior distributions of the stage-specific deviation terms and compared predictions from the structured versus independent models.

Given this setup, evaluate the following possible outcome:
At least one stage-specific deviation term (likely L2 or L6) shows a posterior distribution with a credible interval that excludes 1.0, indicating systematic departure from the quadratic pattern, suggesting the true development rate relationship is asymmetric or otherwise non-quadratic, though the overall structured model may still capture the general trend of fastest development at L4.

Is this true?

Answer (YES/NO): NO